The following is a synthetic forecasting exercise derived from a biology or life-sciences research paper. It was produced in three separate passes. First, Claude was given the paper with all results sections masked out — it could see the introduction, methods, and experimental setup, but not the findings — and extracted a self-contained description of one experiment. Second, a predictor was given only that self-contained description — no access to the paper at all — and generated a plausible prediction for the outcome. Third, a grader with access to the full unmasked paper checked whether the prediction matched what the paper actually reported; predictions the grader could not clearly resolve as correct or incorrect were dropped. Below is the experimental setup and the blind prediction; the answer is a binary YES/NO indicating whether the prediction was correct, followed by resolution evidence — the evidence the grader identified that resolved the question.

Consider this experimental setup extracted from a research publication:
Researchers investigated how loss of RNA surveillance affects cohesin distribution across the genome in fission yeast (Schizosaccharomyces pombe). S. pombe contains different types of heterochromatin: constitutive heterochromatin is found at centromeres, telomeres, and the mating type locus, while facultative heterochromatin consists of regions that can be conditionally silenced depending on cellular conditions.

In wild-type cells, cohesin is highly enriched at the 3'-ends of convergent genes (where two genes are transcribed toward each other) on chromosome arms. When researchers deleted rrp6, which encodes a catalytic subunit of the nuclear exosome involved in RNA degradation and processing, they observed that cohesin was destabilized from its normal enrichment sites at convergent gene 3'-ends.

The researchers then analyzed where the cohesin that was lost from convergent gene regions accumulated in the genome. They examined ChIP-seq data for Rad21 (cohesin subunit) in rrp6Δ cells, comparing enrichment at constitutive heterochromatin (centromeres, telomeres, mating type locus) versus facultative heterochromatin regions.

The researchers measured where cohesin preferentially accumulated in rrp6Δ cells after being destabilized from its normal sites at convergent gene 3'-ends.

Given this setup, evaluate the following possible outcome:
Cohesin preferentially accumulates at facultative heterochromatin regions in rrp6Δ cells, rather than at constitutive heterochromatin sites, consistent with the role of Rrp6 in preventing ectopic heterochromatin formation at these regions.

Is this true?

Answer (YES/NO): YES